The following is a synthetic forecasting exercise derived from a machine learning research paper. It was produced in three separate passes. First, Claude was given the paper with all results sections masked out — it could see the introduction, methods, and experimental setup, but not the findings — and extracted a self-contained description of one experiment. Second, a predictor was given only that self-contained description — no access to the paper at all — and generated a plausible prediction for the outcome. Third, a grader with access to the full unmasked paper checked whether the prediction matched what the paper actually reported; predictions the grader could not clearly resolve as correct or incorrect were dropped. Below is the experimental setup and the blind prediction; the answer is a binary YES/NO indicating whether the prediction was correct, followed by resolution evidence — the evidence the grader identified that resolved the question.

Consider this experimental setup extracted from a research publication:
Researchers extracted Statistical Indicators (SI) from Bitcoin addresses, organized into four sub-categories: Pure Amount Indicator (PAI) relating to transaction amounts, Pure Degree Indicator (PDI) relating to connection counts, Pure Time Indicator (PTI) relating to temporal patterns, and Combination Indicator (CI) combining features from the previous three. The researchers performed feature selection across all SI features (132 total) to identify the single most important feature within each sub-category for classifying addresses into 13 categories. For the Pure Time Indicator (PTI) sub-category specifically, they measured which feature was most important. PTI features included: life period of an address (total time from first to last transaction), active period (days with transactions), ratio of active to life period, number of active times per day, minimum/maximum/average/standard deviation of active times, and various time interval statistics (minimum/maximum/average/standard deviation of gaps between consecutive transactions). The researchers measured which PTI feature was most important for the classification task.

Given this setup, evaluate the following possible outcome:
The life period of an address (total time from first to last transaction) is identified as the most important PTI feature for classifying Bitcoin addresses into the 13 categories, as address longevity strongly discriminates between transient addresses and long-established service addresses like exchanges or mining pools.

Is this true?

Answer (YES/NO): NO